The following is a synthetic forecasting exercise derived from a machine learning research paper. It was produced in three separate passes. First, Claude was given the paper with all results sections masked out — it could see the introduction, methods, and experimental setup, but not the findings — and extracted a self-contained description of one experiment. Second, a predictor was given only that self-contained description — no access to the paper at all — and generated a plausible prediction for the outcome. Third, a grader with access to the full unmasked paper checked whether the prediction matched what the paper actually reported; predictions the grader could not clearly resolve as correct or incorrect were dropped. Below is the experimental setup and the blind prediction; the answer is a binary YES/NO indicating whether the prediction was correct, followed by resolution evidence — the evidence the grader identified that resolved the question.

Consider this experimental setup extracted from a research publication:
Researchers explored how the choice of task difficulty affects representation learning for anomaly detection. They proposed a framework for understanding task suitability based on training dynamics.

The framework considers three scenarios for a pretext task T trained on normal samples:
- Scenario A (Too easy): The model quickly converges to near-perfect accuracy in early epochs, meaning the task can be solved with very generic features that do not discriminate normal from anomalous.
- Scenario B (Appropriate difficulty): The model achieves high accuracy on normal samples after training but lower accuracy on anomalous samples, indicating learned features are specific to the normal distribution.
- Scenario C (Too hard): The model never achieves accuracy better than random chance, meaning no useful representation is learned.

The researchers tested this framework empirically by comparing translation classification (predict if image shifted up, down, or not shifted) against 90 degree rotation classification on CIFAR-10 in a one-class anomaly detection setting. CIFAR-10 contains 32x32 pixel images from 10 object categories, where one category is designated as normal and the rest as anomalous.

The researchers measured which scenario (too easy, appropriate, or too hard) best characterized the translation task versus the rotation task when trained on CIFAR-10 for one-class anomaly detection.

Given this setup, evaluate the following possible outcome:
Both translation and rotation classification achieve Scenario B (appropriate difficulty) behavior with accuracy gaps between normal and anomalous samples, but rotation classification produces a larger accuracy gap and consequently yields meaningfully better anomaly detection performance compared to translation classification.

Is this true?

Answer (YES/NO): NO